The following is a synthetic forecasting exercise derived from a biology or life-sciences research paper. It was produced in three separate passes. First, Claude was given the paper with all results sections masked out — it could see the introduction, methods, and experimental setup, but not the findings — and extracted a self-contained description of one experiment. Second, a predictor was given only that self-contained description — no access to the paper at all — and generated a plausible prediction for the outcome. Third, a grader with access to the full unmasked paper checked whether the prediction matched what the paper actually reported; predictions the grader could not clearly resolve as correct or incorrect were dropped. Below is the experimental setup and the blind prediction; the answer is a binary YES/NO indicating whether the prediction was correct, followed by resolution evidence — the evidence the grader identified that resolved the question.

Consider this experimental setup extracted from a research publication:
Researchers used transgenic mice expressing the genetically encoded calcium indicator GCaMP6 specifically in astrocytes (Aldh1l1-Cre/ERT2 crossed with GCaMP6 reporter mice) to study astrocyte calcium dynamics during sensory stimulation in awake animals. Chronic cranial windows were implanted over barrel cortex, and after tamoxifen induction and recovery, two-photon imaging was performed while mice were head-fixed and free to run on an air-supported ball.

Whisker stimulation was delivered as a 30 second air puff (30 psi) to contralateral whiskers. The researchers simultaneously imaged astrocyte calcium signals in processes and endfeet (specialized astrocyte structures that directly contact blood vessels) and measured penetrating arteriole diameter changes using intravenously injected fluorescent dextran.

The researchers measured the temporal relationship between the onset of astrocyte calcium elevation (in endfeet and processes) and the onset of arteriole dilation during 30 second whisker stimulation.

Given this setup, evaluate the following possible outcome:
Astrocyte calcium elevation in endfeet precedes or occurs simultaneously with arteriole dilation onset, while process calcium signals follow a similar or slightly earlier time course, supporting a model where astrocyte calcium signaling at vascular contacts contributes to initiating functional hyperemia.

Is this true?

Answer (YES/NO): NO